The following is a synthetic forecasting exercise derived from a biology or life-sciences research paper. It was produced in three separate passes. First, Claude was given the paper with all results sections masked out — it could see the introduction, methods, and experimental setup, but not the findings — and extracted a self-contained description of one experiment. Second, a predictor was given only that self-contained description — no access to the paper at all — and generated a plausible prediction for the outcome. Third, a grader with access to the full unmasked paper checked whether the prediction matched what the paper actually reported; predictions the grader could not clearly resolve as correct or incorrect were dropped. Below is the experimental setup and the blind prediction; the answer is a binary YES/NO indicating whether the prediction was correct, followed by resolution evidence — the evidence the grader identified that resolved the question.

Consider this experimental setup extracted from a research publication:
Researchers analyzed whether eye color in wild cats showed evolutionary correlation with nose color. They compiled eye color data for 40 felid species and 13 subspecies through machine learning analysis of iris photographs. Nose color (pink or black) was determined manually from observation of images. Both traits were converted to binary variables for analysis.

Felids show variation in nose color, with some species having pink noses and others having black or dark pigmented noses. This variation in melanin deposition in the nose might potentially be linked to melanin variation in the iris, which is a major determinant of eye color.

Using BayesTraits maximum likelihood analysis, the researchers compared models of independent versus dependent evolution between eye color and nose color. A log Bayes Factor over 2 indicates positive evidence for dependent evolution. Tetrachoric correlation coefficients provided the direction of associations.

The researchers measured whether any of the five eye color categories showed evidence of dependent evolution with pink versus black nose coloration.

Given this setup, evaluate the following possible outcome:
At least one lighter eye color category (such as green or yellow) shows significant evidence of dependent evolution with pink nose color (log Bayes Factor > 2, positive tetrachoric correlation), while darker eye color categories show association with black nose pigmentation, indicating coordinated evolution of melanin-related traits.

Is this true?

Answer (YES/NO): NO